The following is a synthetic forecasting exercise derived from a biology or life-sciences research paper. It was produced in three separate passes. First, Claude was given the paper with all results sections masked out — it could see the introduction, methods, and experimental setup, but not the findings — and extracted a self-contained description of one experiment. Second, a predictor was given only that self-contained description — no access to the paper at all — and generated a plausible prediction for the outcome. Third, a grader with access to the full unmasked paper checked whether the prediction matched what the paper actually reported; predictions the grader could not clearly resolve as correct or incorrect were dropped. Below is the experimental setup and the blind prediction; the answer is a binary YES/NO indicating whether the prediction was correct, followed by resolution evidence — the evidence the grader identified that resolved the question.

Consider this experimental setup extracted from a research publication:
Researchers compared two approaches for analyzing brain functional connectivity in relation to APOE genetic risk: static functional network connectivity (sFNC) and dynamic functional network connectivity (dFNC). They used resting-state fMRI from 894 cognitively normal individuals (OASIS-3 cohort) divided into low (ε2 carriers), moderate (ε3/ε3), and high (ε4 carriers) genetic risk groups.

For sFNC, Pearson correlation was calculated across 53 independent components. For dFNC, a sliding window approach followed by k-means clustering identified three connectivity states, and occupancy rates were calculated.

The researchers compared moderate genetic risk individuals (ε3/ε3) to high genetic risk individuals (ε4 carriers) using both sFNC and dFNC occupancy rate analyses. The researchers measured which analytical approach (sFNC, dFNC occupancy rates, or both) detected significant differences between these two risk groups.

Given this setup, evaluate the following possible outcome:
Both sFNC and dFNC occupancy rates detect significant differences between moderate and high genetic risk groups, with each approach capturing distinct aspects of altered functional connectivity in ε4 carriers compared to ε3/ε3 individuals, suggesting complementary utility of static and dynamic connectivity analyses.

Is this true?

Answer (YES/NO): NO